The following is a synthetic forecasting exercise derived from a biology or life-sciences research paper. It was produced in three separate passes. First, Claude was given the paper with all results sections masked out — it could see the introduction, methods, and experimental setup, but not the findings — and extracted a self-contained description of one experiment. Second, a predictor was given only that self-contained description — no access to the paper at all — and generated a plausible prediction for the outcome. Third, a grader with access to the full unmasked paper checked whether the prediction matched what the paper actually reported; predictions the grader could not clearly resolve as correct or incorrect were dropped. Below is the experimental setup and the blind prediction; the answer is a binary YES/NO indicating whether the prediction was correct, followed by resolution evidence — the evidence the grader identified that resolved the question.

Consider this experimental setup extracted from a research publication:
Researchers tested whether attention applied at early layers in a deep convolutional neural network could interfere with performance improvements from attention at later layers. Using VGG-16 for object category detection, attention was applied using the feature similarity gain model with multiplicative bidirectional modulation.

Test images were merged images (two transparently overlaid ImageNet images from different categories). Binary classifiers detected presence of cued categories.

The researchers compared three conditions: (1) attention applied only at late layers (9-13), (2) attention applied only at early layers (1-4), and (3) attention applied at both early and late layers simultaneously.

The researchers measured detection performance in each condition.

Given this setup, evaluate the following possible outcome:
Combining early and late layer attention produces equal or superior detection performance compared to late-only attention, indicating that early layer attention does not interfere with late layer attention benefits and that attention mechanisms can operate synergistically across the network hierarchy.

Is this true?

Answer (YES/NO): NO